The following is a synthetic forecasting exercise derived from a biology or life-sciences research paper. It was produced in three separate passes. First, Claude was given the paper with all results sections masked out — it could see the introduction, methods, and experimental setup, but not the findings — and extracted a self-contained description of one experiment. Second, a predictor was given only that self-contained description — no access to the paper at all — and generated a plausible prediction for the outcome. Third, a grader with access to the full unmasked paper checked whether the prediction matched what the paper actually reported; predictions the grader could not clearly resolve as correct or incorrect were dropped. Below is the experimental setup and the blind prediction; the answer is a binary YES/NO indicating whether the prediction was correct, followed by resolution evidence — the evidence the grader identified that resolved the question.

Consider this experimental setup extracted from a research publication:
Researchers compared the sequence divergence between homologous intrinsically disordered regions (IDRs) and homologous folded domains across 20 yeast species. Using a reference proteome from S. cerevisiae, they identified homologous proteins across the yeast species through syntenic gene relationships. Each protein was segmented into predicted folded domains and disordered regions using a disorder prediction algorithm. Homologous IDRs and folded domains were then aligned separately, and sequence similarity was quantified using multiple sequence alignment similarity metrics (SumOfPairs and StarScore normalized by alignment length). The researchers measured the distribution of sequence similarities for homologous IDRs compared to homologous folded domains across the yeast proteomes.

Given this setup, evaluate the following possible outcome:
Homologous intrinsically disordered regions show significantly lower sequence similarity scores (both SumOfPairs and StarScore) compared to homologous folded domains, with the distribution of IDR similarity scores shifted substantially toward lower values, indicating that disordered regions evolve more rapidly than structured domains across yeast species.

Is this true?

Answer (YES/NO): YES